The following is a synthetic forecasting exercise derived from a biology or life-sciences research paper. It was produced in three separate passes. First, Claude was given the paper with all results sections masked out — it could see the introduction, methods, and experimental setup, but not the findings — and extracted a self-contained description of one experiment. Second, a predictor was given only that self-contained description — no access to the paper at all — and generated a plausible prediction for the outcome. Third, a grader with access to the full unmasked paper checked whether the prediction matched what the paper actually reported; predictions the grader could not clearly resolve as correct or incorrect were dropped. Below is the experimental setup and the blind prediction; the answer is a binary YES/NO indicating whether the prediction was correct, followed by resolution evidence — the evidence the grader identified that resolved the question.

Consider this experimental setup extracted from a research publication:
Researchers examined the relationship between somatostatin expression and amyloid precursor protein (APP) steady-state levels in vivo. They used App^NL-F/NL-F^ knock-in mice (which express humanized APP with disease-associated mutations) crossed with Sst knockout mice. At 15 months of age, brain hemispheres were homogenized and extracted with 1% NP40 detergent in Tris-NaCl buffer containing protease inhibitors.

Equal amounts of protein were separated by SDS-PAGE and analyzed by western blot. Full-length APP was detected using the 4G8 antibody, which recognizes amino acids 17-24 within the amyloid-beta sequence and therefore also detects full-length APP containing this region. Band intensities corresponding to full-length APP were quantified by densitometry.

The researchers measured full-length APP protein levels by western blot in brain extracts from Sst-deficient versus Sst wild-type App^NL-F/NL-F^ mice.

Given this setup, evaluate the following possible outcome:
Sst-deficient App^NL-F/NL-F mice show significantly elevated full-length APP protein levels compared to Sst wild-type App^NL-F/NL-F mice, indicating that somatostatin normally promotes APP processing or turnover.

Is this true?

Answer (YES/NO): NO